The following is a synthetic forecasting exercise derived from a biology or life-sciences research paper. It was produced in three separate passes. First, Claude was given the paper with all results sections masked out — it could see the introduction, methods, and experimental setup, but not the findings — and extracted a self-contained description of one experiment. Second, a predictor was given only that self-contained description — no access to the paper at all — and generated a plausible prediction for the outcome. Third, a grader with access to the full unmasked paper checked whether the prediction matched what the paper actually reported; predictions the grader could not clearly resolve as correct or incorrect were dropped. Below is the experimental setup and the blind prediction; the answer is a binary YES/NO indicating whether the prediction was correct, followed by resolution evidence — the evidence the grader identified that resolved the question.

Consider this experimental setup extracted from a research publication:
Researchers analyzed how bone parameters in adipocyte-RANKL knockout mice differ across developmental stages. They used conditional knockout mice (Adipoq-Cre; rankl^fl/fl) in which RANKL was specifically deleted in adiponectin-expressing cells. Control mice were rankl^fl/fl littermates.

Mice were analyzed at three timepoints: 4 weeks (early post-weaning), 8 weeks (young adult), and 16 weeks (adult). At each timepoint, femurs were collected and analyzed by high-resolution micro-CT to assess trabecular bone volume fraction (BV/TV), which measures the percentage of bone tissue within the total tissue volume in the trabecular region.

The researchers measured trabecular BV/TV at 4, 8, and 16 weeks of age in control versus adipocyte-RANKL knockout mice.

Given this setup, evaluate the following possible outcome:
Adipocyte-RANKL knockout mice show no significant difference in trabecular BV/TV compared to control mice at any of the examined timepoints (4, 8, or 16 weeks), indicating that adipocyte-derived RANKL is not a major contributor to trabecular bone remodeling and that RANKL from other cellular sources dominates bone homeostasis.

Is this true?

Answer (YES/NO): NO